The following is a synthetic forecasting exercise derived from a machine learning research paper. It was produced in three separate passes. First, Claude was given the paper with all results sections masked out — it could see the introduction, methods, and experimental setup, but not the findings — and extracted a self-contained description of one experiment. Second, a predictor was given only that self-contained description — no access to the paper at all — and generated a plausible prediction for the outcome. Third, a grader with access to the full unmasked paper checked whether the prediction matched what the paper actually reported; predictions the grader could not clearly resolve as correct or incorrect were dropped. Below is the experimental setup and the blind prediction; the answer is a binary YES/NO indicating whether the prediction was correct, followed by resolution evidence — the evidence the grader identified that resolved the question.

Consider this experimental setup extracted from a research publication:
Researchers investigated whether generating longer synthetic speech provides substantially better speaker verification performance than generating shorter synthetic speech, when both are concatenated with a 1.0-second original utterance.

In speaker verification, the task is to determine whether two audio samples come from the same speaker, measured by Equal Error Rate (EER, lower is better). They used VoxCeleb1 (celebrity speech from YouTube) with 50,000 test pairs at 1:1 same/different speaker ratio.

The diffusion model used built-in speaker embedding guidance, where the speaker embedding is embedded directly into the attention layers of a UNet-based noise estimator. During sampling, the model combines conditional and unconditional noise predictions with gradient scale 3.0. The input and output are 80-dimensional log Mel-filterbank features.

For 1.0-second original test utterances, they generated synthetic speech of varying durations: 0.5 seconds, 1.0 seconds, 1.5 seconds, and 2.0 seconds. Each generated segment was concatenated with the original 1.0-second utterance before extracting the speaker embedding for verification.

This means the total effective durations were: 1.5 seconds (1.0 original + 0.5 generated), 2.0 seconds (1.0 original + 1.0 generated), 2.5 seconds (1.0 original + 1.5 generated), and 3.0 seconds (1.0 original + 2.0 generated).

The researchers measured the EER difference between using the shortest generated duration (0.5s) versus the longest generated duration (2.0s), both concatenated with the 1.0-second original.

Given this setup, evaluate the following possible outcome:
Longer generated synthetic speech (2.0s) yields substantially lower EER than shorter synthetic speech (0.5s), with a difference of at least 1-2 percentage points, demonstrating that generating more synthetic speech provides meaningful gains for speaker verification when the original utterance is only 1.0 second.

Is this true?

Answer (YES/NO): NO